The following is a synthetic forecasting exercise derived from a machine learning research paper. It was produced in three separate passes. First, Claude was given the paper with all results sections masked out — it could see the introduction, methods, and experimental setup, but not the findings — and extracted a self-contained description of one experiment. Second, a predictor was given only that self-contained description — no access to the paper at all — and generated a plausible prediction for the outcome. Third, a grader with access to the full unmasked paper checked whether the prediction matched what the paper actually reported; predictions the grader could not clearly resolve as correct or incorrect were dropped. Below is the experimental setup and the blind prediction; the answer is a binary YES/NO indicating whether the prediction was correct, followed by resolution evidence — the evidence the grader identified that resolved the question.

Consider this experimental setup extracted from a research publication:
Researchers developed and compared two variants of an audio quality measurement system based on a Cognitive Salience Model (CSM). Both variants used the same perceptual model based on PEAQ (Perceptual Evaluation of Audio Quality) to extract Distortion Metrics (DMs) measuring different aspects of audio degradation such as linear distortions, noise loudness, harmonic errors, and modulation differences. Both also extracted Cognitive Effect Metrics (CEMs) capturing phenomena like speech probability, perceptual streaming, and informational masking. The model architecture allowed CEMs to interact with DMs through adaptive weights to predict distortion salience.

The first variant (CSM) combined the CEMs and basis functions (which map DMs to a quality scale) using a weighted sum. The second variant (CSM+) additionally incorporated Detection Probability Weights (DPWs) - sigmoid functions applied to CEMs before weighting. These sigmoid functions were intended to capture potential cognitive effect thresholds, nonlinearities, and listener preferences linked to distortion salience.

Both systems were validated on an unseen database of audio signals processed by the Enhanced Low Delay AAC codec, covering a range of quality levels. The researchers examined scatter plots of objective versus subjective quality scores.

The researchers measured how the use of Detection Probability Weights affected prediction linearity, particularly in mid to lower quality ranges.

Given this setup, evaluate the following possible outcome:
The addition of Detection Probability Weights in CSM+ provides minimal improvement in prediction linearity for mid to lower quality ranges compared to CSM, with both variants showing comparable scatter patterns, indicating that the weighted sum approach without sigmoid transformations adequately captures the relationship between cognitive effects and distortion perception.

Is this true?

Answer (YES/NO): NO